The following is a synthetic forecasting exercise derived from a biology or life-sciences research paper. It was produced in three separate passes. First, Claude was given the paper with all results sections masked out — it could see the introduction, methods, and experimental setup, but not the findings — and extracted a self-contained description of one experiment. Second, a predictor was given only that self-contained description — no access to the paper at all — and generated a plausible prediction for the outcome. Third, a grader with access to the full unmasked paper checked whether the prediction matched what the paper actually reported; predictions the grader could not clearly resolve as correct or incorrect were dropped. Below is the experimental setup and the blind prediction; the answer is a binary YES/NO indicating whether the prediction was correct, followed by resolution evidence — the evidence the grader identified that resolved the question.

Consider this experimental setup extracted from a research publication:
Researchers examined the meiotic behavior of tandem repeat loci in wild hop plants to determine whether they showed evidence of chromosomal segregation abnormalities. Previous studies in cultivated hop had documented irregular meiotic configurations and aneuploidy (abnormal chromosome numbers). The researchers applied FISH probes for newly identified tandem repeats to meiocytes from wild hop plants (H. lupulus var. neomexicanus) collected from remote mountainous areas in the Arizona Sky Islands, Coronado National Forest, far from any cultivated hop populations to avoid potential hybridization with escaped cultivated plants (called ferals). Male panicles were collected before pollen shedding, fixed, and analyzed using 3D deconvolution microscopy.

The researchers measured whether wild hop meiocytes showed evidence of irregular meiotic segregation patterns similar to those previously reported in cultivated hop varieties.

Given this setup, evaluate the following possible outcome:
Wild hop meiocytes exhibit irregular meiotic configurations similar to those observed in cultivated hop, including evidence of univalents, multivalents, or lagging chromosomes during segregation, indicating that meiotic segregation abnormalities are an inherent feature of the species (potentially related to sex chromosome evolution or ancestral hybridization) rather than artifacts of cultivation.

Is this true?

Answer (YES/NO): YES